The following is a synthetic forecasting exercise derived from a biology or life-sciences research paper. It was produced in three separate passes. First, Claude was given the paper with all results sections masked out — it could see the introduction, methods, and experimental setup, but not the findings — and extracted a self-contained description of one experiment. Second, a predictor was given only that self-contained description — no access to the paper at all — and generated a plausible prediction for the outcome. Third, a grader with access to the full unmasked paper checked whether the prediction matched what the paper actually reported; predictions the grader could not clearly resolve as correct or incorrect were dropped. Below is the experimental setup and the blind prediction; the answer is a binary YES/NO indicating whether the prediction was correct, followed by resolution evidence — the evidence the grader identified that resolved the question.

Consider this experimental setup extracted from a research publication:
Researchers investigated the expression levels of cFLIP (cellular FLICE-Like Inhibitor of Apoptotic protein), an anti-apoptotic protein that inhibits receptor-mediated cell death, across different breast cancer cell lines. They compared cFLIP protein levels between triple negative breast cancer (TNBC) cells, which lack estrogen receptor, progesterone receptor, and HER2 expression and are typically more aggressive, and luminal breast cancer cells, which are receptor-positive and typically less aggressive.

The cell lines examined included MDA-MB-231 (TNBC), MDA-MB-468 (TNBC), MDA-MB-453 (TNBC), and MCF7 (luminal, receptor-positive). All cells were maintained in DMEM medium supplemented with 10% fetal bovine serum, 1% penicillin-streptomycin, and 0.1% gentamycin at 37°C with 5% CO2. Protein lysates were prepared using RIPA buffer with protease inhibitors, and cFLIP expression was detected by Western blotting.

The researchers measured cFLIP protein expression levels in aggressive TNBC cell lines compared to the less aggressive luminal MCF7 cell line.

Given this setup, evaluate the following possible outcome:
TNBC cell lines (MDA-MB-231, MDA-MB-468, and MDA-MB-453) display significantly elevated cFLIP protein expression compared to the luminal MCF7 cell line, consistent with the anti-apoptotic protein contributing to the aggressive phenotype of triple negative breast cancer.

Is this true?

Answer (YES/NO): NO